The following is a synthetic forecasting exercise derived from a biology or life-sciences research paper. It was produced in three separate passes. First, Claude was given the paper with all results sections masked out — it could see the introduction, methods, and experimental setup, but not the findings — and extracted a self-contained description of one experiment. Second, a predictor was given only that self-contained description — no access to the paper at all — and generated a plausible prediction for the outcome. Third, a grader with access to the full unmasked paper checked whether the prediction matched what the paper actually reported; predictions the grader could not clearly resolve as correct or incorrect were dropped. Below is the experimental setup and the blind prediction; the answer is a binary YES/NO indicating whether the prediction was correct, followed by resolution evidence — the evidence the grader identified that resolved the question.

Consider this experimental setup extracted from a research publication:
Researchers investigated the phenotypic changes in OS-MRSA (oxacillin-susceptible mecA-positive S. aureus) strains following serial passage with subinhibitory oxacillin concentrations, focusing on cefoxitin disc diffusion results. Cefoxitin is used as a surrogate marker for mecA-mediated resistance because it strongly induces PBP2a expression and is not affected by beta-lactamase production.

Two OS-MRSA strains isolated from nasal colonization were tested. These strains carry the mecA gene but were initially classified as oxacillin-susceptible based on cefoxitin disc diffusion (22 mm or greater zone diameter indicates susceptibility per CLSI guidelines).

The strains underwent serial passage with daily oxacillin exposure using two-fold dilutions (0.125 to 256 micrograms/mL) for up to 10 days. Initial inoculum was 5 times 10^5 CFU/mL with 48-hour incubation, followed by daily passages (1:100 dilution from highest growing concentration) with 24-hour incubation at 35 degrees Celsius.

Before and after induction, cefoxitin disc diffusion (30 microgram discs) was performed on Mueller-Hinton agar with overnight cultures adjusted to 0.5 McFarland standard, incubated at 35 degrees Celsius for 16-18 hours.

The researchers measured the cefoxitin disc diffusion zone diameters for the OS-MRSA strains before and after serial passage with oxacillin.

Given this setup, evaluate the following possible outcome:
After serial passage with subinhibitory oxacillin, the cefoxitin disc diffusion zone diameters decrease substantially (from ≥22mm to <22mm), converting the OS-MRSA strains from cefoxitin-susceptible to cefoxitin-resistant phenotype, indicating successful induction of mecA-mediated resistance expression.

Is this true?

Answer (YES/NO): YES